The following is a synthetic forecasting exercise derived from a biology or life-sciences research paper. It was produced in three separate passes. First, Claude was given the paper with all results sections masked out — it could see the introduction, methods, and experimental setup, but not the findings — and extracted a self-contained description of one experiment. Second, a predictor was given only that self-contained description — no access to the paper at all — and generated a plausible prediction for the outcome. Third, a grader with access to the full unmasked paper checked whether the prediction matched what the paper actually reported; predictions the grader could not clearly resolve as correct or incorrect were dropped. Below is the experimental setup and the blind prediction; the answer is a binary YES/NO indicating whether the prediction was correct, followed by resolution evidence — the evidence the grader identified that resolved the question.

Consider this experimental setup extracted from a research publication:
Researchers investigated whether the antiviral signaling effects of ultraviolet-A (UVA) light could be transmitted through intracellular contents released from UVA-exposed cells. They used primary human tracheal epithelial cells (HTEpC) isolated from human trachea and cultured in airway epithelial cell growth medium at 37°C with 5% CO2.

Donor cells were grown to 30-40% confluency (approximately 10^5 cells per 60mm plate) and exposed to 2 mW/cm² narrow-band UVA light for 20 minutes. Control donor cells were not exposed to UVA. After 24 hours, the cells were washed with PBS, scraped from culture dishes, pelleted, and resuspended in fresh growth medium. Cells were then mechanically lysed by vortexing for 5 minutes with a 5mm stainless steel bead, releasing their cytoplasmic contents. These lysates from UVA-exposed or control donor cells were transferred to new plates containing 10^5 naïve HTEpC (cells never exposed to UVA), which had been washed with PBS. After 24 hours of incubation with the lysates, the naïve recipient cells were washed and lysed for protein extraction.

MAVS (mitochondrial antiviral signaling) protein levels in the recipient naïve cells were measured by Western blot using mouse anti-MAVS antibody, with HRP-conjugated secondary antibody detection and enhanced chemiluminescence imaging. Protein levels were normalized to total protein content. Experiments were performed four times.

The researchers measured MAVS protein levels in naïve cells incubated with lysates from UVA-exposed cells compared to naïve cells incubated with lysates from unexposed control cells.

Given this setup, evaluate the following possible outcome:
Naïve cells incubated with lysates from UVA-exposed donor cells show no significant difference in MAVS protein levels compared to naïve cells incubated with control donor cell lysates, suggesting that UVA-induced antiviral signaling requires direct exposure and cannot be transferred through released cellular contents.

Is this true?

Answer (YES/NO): NO